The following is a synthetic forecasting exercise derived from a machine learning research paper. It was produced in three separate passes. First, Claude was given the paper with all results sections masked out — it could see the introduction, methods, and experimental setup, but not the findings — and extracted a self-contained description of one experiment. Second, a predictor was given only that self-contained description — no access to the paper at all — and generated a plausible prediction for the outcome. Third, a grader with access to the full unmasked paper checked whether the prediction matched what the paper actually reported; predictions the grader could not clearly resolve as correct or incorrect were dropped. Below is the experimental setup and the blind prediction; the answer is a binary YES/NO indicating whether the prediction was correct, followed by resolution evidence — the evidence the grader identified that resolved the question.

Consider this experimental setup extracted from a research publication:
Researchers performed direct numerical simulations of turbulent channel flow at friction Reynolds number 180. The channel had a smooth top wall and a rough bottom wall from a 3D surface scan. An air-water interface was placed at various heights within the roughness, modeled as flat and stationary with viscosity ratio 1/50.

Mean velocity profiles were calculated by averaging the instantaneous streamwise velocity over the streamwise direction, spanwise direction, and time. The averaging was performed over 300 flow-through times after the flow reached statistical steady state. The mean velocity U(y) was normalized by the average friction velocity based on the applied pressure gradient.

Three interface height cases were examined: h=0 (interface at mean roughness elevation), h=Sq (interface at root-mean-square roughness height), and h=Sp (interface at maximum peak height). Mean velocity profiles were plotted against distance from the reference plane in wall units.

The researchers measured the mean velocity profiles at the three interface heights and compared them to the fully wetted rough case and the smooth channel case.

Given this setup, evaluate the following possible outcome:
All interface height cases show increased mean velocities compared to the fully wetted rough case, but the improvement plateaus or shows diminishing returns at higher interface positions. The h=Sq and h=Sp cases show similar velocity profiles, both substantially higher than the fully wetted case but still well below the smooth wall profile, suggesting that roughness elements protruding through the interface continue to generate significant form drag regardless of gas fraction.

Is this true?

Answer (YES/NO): NO